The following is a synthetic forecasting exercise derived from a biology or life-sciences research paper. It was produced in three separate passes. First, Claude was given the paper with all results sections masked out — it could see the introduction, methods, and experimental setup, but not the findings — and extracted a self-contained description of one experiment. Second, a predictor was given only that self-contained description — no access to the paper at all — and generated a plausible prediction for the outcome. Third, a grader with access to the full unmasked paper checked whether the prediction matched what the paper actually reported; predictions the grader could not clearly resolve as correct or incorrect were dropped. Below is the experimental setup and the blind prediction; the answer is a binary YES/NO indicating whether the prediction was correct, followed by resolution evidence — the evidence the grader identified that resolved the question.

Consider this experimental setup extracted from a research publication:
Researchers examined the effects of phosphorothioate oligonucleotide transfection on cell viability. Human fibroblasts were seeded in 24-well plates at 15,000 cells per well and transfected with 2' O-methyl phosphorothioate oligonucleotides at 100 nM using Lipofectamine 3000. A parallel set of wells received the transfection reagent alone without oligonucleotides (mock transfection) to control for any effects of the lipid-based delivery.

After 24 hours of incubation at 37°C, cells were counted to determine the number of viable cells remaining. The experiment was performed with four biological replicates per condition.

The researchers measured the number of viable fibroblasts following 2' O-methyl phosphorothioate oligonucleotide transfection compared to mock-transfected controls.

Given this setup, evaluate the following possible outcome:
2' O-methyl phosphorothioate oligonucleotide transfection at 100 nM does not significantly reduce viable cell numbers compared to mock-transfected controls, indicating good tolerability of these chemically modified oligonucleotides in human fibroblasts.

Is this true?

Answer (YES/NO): NO